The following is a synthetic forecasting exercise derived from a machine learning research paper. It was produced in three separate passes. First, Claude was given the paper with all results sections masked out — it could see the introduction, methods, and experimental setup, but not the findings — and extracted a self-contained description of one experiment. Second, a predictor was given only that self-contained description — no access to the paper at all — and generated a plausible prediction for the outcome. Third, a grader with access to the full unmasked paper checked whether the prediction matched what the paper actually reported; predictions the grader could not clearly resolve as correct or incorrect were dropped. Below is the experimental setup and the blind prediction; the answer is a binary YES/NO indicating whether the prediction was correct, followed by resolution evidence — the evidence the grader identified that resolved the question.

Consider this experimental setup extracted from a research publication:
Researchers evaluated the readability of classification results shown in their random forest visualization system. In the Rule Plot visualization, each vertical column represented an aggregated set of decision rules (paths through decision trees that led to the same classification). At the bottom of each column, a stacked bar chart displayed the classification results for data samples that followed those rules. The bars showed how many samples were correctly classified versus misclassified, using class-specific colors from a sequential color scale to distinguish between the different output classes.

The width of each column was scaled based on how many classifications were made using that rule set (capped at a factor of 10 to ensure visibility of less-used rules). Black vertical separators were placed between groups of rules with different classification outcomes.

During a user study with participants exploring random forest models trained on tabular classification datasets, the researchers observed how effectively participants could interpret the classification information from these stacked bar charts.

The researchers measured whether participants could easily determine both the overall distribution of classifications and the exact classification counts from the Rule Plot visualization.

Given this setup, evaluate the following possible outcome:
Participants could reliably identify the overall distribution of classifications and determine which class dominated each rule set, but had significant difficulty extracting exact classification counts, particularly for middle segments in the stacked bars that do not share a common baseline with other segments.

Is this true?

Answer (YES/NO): NO